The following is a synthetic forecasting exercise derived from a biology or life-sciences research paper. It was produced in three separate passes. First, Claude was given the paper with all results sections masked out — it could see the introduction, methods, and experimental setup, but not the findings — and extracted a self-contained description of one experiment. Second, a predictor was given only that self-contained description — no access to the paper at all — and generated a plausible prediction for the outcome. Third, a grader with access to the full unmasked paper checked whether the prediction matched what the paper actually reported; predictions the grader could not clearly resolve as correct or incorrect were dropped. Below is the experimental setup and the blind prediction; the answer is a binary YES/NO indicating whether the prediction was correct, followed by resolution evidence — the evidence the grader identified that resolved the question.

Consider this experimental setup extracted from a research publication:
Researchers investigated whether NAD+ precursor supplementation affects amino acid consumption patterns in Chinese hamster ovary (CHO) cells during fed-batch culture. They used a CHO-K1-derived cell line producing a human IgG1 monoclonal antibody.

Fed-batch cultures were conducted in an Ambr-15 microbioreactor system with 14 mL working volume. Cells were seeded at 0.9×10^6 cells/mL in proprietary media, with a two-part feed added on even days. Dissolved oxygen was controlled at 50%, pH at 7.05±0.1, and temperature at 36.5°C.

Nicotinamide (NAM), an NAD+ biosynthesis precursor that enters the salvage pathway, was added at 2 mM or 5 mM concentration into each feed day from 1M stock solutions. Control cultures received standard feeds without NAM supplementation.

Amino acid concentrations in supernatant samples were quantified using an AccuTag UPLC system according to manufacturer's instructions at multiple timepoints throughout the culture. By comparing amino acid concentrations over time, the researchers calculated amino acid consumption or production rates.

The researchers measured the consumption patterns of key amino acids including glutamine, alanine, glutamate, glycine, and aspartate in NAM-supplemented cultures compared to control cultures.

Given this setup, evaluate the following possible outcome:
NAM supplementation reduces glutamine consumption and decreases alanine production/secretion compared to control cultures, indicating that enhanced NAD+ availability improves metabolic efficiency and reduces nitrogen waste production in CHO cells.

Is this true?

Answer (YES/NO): NO